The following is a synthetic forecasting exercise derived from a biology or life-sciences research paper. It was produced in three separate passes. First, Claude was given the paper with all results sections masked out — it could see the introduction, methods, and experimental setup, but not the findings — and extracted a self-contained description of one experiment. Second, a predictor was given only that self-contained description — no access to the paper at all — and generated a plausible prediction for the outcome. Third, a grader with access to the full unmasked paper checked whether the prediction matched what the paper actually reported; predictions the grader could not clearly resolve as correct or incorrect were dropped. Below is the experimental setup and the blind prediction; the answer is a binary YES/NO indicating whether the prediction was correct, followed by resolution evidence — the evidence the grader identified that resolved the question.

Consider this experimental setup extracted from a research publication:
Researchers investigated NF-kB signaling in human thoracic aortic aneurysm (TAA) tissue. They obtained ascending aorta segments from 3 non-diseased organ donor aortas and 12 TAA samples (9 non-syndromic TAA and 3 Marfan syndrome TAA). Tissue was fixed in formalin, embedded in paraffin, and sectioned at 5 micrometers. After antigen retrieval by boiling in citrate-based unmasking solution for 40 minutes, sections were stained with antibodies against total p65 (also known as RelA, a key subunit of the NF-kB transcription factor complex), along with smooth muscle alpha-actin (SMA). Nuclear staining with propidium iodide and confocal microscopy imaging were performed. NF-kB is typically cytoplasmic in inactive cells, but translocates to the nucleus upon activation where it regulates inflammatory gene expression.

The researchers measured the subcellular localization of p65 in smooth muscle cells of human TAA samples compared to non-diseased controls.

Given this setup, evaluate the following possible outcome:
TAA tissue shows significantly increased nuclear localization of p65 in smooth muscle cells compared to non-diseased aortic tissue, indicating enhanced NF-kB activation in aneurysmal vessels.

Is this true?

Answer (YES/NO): YES